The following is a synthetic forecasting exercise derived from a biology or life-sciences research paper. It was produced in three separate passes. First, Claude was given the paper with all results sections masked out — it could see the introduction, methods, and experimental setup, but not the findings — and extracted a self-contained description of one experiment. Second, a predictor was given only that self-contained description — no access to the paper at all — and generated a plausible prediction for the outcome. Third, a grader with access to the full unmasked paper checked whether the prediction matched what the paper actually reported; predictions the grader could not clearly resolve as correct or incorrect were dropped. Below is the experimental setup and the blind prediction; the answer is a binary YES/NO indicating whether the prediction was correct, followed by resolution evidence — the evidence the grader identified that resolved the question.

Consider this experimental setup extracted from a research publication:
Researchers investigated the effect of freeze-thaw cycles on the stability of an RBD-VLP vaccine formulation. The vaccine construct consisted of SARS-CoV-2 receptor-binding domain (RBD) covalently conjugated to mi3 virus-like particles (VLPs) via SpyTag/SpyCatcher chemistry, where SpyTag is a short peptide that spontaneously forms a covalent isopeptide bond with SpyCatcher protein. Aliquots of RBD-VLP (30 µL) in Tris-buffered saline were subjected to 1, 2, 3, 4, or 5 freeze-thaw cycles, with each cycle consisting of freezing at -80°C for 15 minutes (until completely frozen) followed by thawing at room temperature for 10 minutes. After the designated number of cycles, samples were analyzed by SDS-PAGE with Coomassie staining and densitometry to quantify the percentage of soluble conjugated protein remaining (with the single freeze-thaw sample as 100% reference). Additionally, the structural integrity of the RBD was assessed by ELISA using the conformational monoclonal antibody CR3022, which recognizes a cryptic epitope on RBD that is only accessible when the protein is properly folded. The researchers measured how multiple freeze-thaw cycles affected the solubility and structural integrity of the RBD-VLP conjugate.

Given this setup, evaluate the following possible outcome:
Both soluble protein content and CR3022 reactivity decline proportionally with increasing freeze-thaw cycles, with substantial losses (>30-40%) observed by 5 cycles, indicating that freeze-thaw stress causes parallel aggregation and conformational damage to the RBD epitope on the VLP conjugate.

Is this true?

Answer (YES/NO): NO